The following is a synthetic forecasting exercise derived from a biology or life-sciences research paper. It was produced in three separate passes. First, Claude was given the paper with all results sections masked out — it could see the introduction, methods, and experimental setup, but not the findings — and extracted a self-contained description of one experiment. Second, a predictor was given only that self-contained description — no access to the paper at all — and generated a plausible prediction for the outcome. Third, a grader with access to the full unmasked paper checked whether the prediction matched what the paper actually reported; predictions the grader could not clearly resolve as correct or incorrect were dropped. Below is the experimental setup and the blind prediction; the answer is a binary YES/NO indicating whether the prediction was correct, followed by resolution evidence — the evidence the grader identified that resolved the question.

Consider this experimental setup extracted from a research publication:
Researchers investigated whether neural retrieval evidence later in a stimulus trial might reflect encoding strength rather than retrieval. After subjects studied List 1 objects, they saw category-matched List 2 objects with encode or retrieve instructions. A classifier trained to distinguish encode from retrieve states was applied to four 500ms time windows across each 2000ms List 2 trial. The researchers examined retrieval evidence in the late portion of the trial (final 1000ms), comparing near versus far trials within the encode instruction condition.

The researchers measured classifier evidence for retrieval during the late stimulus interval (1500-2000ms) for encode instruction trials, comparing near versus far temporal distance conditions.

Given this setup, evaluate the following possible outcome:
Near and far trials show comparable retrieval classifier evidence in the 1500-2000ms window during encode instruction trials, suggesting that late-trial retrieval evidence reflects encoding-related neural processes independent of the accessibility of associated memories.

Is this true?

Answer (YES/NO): YES